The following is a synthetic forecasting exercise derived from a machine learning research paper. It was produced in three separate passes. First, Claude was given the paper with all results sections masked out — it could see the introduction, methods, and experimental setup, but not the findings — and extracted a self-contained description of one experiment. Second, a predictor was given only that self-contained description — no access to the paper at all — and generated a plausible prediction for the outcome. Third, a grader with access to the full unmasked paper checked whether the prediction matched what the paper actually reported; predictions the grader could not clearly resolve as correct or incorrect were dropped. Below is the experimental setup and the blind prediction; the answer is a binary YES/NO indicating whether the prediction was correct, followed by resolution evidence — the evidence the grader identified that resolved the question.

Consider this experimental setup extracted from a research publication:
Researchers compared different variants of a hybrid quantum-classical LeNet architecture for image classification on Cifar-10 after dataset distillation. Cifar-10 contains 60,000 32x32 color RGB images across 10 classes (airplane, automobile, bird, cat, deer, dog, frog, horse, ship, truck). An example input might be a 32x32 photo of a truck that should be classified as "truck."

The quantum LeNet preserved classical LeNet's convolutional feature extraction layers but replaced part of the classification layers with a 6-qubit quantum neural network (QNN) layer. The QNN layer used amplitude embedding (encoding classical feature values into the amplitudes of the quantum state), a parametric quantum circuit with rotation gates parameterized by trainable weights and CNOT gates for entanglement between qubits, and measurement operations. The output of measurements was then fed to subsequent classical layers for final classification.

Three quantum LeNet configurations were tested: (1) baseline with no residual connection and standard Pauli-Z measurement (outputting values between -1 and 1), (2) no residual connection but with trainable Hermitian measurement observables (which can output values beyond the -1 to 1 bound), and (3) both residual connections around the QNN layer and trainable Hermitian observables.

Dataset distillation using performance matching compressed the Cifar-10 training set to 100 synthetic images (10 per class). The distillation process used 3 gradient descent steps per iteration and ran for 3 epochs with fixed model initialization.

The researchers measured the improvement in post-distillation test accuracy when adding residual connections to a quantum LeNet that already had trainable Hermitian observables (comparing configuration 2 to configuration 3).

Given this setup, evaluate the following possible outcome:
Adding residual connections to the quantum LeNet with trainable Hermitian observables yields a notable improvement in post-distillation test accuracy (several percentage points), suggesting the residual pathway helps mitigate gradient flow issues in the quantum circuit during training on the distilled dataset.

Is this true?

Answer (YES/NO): YES